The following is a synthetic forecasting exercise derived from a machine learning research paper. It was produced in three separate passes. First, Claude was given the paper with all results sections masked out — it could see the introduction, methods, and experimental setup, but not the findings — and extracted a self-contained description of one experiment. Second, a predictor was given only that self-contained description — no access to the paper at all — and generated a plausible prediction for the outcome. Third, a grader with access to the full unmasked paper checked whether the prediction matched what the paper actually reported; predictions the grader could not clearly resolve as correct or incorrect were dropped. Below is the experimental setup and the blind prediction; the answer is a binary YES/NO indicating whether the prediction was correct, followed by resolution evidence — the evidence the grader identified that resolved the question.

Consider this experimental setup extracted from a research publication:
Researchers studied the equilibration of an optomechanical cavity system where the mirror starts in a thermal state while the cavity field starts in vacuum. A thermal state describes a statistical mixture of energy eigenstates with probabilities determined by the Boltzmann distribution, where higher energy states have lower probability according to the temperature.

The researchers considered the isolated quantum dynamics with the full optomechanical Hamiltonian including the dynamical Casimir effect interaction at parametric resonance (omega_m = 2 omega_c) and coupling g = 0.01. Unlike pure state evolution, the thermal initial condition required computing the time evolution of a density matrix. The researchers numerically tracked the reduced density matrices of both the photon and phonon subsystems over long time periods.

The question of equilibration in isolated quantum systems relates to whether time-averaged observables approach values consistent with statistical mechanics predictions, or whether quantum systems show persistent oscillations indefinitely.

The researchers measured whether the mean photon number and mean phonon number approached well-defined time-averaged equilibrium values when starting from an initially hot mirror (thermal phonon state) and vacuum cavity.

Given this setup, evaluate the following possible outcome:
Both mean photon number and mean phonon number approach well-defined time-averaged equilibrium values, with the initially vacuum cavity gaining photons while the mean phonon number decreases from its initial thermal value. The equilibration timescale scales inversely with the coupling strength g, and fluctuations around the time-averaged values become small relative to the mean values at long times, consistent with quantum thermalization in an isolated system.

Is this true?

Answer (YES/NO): YES